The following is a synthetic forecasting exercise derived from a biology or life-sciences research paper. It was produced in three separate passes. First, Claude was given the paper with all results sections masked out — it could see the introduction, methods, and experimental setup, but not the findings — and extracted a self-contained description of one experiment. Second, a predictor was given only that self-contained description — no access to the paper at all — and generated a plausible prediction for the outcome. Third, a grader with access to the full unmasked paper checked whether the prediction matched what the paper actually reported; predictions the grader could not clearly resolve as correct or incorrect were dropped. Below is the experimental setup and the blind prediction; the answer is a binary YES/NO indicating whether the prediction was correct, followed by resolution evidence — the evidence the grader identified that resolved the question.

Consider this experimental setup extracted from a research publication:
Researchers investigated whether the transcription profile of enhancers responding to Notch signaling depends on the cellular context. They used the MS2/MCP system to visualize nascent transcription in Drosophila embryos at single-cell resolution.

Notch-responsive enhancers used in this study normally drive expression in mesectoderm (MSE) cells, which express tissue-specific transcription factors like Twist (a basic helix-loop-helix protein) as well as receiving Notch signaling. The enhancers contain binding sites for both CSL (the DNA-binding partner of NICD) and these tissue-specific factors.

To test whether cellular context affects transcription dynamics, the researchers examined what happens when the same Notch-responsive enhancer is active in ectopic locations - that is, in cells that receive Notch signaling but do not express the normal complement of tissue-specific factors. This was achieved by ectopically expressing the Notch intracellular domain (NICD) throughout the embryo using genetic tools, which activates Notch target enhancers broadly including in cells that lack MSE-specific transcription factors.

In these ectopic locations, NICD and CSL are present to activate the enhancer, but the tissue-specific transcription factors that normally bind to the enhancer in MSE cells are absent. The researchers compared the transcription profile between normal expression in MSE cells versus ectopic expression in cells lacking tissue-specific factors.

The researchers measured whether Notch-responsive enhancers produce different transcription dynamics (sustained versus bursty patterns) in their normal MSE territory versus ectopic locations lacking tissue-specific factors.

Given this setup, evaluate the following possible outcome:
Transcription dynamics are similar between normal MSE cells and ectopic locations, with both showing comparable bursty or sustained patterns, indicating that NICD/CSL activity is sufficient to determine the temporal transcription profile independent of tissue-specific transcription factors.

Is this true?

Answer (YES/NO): NO